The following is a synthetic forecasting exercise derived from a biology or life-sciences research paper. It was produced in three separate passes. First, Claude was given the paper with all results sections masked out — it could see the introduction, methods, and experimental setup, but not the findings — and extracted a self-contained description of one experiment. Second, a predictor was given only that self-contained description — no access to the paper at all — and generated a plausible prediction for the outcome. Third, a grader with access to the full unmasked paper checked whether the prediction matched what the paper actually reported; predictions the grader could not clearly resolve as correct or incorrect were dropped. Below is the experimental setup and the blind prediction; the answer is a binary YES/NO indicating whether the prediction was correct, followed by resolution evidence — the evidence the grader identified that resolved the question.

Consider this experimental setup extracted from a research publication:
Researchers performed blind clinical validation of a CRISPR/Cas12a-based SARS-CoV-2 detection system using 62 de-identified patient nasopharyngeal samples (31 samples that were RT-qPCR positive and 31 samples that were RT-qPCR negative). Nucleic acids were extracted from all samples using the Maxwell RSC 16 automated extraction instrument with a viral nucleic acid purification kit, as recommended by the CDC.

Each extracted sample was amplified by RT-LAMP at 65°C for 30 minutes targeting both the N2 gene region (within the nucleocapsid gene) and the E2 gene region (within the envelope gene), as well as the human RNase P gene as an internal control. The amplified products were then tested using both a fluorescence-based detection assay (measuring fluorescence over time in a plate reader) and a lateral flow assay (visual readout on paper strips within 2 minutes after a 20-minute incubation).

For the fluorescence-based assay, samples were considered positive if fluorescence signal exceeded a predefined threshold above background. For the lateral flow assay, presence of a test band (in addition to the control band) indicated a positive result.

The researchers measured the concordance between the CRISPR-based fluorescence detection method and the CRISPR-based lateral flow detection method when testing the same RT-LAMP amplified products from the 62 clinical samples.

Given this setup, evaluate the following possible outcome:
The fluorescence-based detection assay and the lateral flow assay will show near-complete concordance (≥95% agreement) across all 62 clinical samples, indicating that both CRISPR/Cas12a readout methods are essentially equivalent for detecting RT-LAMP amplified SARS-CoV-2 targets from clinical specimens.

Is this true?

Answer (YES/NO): YES